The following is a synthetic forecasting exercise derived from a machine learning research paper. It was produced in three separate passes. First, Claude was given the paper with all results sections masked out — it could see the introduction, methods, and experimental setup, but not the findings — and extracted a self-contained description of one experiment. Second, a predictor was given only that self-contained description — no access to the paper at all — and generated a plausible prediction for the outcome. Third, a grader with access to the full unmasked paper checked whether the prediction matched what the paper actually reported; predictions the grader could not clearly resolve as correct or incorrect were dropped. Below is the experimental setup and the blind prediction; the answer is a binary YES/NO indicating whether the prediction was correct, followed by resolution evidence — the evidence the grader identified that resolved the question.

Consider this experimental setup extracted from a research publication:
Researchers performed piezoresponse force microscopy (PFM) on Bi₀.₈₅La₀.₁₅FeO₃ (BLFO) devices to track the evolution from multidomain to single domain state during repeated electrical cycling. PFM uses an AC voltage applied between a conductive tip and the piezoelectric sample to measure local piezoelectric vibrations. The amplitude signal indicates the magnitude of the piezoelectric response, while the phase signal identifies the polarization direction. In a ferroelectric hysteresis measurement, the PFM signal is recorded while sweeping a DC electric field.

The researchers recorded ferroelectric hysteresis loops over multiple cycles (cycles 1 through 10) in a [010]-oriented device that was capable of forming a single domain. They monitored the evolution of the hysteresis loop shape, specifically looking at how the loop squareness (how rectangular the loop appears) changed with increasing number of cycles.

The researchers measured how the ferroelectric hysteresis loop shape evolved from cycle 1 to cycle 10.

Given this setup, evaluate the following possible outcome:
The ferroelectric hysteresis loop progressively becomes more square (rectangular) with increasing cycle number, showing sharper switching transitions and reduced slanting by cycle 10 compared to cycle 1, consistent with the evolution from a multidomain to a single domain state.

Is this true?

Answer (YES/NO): YES